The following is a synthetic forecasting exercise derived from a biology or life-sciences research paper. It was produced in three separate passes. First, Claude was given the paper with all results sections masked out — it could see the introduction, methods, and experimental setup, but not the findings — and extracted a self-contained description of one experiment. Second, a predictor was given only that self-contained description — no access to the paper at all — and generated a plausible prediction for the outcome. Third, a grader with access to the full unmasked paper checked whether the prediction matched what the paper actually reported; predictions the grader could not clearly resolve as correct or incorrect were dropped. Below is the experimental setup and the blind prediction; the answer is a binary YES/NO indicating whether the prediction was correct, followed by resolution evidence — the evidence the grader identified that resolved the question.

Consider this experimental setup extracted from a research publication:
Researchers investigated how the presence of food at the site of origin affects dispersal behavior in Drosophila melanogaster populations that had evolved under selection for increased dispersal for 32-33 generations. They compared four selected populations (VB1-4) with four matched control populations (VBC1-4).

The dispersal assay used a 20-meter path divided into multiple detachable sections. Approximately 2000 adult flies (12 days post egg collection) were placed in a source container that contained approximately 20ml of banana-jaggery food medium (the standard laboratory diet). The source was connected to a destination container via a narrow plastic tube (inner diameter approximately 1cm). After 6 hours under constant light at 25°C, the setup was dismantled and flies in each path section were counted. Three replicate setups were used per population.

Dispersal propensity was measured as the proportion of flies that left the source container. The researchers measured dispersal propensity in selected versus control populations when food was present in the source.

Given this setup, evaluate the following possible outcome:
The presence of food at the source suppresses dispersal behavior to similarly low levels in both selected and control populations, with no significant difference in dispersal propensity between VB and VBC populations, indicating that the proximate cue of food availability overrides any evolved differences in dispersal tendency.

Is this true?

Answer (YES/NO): NO